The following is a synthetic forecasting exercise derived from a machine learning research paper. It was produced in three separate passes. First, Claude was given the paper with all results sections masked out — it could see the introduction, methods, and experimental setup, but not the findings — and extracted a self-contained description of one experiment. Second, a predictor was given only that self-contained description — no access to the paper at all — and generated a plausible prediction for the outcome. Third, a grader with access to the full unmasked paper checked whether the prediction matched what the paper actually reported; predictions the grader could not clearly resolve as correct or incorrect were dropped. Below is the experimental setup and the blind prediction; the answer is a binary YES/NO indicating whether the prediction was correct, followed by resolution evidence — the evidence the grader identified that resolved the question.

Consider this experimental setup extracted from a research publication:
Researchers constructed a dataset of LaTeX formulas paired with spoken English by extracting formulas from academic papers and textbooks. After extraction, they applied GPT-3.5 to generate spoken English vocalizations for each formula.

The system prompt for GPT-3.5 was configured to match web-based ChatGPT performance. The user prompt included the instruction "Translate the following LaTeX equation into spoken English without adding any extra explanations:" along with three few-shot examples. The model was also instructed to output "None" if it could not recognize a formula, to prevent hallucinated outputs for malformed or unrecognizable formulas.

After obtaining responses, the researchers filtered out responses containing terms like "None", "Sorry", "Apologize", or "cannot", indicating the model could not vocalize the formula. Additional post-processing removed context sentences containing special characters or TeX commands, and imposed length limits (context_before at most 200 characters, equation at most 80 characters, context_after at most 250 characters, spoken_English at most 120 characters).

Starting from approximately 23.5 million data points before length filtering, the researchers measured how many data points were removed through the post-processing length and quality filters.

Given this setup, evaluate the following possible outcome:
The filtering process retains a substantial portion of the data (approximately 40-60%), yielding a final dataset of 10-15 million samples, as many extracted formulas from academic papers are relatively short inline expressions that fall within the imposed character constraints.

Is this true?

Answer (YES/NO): NO